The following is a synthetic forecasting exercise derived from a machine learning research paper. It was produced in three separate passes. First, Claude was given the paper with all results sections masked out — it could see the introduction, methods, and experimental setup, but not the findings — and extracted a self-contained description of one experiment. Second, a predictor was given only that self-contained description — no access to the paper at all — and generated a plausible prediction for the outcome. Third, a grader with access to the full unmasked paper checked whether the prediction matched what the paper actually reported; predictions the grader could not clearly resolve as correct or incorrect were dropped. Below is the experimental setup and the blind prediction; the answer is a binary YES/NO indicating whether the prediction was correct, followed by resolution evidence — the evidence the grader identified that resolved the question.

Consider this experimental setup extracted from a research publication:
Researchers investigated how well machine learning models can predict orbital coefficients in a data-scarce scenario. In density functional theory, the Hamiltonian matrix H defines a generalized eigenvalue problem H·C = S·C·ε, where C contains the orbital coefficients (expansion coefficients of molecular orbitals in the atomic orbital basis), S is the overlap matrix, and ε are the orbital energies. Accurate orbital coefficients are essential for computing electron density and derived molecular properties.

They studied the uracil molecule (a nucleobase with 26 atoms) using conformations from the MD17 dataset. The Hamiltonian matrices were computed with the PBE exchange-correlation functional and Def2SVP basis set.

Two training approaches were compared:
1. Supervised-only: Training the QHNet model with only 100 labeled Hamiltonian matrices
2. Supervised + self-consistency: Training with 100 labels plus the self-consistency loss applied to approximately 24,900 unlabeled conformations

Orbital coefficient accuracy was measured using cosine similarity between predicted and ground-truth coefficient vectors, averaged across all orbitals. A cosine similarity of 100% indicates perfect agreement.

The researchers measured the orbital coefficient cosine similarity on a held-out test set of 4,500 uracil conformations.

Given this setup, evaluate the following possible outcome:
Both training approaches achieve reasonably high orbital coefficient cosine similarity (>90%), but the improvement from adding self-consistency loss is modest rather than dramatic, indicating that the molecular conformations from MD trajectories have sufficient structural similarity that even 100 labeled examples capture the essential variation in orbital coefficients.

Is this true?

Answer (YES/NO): NO